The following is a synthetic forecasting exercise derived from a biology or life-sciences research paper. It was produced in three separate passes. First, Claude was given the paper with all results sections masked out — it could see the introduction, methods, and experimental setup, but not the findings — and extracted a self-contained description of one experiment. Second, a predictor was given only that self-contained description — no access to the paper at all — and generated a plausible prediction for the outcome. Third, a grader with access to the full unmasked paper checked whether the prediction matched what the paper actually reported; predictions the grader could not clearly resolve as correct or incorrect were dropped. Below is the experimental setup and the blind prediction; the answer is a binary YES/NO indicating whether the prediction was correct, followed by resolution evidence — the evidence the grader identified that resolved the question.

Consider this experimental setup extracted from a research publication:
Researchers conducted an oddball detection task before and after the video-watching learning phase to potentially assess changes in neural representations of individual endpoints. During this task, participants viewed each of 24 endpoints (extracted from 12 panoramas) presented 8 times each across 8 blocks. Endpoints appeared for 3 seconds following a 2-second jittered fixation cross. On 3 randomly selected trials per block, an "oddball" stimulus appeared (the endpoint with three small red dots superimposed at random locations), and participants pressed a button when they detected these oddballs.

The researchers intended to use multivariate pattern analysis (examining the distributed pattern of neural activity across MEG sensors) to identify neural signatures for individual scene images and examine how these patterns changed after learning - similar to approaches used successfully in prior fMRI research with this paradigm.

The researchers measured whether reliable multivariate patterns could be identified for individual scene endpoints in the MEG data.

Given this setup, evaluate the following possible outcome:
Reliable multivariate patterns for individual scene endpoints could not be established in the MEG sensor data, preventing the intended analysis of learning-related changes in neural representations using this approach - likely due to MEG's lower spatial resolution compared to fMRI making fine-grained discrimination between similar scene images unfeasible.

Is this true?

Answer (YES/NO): YES